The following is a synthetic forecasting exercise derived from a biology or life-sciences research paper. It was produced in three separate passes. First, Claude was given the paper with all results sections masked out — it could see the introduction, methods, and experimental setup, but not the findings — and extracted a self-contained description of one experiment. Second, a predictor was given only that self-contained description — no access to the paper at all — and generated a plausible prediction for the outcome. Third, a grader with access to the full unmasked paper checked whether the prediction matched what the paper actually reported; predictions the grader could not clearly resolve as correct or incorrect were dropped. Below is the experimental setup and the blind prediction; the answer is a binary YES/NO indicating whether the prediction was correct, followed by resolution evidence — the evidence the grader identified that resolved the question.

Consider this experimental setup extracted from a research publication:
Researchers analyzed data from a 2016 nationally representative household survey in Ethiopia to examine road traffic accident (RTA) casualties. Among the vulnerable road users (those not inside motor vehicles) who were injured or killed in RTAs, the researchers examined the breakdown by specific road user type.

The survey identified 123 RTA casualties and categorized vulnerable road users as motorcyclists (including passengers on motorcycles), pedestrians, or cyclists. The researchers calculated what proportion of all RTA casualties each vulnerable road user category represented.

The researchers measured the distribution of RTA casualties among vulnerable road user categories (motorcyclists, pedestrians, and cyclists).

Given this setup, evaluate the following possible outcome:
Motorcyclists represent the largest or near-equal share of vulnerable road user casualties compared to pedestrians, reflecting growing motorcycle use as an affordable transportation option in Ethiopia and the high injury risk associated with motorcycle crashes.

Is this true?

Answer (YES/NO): YES